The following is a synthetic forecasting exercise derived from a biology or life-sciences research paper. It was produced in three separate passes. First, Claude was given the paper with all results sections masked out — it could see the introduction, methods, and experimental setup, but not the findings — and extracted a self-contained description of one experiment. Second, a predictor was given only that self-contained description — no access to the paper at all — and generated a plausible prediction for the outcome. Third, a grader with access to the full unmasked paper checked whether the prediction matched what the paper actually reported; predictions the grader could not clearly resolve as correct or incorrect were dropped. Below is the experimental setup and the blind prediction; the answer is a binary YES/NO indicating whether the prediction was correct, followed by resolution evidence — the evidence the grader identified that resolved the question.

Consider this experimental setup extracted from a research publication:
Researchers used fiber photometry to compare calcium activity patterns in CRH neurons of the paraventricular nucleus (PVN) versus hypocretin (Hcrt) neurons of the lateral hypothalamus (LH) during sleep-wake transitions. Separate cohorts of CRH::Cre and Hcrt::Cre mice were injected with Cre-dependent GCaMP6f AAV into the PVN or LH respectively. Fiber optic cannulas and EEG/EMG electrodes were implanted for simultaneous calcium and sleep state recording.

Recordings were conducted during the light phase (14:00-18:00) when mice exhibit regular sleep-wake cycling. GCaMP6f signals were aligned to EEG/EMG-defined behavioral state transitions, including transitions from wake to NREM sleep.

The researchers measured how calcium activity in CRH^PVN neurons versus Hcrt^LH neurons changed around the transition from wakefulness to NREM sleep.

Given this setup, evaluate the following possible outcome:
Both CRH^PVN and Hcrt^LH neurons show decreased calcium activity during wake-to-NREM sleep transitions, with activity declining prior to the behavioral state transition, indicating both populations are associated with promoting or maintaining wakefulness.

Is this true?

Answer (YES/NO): NO